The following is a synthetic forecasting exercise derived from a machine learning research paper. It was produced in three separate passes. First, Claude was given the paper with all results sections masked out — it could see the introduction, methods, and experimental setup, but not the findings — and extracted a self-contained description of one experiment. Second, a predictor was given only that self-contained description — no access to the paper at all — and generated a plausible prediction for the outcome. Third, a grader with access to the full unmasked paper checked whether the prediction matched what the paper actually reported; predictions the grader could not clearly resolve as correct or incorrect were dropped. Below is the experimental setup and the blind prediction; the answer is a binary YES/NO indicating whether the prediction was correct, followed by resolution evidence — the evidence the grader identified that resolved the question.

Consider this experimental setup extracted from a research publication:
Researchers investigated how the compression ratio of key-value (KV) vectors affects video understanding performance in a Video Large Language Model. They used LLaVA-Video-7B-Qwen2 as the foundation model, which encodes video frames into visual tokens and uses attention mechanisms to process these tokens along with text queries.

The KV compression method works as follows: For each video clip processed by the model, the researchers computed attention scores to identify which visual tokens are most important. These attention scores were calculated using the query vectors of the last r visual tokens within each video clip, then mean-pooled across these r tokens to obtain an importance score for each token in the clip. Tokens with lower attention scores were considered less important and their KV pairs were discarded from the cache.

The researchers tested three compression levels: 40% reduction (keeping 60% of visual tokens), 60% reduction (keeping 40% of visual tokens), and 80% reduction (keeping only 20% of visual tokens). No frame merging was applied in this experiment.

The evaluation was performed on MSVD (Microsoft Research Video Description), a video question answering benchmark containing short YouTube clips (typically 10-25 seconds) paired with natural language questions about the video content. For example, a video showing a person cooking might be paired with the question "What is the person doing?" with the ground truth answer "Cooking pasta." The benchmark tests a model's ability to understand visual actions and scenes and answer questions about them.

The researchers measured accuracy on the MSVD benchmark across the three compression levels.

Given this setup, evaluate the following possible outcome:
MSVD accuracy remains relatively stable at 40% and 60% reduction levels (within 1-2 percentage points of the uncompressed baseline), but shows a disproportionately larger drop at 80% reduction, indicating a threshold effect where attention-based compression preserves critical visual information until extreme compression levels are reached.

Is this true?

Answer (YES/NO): NO